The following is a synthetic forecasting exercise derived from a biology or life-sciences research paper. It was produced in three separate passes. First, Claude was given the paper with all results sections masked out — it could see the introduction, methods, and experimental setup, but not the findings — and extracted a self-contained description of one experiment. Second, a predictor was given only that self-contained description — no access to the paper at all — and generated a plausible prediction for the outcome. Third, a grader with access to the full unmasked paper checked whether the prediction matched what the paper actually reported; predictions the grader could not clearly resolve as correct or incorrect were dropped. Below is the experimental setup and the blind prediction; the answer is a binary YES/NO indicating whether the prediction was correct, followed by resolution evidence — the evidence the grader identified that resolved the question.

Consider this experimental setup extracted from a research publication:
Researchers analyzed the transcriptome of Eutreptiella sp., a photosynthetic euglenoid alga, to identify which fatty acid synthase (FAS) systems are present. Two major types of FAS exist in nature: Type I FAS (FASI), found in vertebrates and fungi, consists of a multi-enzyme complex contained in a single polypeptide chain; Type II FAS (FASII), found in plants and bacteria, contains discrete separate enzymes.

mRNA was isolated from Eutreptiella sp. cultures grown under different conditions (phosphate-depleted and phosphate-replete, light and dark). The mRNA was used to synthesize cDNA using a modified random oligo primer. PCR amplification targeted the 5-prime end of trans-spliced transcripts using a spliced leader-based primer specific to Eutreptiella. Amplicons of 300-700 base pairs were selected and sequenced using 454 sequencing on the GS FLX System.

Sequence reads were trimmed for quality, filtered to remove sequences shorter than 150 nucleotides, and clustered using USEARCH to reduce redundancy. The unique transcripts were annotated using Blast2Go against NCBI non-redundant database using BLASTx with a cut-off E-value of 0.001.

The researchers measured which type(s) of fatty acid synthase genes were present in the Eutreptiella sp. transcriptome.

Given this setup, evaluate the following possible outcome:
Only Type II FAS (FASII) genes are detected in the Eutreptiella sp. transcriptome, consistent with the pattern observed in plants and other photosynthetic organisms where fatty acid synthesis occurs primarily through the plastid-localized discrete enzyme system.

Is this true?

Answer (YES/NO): NO